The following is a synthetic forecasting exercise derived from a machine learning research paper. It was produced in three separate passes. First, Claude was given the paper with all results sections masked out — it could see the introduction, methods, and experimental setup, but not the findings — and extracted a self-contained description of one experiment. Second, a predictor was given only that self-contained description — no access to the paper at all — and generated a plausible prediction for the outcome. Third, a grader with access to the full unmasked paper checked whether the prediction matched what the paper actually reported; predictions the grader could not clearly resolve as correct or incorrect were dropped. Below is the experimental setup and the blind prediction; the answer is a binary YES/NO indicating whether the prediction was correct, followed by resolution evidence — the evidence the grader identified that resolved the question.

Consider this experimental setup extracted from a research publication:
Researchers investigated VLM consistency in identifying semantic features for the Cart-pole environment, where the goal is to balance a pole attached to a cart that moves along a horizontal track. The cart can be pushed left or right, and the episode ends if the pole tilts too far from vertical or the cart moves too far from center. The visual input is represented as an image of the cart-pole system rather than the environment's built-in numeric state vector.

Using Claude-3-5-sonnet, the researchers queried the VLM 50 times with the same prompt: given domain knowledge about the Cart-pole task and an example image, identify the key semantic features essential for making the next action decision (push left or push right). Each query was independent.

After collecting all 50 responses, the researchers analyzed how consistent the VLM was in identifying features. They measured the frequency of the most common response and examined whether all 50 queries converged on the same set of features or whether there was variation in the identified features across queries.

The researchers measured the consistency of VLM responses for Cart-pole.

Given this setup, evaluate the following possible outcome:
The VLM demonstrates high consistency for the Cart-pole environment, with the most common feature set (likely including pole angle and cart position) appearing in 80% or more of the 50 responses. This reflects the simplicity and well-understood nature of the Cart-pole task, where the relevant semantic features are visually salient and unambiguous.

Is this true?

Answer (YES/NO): YES